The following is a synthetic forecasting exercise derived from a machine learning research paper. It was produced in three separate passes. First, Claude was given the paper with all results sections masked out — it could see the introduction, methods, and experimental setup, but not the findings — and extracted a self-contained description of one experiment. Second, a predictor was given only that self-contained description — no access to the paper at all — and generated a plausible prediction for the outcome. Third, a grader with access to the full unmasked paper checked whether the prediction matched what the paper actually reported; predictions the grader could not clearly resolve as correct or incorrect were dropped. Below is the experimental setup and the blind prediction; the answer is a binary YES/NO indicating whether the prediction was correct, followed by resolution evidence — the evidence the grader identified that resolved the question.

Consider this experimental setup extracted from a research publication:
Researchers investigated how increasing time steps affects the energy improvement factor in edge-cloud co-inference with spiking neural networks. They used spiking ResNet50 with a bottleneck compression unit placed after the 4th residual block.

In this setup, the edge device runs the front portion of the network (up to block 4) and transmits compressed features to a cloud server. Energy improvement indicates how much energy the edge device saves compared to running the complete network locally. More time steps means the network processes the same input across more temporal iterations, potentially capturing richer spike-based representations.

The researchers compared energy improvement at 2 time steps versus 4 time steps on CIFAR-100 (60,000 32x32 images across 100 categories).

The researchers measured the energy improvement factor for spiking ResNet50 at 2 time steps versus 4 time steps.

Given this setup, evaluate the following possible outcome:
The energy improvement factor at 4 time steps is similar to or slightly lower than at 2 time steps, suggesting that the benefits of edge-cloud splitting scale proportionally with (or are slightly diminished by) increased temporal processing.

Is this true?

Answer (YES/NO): NO